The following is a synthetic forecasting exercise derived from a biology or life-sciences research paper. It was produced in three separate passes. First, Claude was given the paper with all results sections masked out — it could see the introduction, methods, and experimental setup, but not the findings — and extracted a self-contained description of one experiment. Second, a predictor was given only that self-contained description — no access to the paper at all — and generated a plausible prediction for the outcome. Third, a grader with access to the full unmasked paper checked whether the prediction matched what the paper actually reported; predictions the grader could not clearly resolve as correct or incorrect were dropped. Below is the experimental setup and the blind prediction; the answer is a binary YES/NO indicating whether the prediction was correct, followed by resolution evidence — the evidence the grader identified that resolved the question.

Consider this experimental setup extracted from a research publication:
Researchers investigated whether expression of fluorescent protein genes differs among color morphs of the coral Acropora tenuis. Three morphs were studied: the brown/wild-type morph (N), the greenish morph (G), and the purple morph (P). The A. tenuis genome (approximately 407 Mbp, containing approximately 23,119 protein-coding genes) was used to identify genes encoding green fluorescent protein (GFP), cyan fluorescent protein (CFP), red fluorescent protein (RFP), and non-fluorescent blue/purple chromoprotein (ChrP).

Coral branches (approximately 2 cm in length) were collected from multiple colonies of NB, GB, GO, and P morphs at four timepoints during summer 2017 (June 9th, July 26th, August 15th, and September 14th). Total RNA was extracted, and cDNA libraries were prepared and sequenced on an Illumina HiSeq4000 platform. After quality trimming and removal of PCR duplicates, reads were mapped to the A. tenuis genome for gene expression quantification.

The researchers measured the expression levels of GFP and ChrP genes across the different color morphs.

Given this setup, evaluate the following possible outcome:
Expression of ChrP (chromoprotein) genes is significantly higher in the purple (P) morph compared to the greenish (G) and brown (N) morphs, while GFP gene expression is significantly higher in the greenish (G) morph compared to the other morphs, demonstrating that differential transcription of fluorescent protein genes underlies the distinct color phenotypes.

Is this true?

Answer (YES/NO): YES